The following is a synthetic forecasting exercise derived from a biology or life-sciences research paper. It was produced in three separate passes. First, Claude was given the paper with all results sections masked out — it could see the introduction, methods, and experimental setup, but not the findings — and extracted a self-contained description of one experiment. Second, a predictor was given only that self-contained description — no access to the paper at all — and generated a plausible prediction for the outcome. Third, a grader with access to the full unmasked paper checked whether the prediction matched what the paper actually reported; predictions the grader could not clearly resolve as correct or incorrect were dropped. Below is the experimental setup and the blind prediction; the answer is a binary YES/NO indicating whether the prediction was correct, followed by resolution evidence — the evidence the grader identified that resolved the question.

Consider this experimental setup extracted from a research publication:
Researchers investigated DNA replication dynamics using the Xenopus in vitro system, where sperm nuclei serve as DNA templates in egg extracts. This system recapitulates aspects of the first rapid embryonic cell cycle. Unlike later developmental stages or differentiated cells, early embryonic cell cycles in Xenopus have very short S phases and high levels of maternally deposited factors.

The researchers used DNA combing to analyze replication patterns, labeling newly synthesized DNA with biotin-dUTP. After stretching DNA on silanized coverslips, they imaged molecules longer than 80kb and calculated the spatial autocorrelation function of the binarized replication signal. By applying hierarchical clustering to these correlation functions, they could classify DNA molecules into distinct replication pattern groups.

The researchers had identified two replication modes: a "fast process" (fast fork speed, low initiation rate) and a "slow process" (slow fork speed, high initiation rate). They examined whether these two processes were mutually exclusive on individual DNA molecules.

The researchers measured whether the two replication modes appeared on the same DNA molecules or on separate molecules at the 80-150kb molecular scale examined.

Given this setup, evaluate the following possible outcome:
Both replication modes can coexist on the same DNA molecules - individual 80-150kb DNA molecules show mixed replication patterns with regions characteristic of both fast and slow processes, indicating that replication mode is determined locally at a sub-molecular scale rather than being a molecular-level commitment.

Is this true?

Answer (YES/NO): NO